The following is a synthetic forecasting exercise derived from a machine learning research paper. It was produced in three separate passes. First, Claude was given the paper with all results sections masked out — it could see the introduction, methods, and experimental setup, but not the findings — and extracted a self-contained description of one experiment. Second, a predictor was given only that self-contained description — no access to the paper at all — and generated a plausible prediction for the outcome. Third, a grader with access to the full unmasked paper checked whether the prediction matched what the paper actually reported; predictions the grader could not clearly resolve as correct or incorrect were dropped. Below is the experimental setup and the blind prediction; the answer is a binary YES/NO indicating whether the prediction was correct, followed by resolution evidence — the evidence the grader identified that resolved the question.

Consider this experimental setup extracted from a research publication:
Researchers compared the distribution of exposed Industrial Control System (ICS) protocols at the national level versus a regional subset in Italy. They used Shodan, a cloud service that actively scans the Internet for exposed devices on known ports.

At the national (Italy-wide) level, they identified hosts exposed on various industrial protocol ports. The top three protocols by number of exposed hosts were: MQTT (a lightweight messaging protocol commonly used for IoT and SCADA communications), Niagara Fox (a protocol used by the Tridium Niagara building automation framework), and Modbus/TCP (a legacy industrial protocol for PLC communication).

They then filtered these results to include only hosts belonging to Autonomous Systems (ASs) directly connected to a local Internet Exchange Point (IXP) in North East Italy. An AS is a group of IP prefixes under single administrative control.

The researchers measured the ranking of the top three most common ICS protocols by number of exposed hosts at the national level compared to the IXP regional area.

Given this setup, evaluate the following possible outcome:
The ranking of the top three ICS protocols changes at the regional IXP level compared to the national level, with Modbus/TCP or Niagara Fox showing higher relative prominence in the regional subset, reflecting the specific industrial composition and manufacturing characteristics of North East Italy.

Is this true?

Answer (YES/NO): YES